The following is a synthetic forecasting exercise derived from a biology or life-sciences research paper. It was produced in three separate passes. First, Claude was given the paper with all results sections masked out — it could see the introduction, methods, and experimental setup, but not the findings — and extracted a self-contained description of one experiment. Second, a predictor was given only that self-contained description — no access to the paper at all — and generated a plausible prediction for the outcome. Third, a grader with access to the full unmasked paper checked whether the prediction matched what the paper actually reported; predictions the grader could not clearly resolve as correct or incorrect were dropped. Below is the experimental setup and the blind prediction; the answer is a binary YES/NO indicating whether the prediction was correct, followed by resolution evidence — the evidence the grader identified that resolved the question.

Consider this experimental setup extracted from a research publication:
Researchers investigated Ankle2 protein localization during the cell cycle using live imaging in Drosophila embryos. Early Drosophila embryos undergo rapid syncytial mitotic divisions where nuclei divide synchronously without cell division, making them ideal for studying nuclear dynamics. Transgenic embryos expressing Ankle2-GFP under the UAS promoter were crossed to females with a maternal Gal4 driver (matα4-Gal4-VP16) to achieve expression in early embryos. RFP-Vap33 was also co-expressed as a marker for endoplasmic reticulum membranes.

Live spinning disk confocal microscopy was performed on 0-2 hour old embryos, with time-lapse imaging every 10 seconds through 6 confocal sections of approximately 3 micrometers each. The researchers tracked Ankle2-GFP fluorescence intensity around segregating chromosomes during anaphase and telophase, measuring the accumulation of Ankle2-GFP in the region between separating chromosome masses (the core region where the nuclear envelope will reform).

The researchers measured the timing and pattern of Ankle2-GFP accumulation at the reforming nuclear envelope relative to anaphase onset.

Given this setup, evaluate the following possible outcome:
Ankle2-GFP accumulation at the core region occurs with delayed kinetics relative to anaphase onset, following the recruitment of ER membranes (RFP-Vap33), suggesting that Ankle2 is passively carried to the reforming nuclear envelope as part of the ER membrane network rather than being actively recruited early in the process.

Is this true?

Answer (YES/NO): NO